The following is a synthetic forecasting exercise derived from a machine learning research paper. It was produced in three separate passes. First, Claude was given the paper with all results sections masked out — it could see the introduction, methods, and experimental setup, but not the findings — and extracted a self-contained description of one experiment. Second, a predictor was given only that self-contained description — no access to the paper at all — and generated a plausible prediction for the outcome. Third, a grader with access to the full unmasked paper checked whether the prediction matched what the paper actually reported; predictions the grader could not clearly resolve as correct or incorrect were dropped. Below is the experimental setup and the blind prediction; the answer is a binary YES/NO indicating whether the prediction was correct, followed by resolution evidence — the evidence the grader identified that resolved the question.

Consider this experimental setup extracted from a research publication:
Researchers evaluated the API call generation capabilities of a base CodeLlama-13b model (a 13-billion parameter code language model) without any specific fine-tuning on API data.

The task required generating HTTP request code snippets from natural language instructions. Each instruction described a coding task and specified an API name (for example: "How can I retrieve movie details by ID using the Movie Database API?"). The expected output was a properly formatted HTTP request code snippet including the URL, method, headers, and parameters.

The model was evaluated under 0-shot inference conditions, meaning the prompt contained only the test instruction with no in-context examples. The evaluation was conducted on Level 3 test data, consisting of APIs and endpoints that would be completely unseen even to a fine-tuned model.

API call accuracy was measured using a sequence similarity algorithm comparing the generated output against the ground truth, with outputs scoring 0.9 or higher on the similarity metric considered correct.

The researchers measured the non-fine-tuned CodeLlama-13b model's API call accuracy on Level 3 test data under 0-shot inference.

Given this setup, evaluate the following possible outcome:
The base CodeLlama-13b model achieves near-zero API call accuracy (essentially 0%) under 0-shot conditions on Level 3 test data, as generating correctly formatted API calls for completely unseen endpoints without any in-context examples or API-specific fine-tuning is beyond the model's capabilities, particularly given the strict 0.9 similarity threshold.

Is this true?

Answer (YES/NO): YES